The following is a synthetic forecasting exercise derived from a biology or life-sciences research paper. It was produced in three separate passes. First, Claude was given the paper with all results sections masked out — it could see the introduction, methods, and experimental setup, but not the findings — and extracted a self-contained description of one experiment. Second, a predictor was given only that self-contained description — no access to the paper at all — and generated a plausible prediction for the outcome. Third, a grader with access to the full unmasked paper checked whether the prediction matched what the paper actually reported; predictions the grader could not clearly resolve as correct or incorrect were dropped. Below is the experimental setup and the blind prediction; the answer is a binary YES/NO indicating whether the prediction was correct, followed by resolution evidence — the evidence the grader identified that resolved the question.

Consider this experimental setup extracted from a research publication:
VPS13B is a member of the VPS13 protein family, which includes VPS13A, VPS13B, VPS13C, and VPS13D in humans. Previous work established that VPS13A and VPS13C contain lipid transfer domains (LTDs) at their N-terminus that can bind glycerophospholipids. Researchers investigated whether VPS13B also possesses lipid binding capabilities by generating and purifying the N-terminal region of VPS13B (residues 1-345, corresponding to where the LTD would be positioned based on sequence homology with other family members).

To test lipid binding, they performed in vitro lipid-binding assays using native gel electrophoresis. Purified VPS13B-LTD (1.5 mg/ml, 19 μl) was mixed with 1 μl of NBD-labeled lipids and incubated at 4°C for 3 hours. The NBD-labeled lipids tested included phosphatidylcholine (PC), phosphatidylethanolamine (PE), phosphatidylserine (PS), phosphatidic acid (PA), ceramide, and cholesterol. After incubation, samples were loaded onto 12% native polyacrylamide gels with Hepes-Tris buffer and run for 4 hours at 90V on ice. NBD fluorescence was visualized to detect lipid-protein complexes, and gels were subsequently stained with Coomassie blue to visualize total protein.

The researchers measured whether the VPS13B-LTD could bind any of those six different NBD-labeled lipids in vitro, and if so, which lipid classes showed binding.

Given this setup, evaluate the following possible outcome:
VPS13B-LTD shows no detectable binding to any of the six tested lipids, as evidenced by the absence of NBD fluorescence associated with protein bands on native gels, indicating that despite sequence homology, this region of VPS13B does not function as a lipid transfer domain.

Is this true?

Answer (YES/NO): NO